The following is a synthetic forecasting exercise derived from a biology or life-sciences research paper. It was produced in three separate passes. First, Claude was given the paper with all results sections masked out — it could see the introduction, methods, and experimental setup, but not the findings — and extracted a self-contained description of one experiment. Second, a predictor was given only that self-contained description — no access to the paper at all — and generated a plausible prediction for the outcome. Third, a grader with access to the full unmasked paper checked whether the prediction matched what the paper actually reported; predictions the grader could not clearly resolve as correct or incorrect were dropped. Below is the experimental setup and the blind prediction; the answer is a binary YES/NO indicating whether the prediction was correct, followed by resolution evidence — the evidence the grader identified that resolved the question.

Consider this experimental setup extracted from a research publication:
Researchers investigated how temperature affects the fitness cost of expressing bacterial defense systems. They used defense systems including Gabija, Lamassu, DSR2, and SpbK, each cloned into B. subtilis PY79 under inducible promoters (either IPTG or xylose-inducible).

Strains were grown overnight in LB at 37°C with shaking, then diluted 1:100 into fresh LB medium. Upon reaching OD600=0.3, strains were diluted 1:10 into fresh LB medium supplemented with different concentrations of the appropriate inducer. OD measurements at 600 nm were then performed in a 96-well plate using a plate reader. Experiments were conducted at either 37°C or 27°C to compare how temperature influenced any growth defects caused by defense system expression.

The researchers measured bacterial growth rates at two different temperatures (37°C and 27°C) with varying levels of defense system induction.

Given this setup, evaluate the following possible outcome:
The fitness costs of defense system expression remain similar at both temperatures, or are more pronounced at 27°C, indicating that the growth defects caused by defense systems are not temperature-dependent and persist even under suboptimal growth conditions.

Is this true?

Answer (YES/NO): NO